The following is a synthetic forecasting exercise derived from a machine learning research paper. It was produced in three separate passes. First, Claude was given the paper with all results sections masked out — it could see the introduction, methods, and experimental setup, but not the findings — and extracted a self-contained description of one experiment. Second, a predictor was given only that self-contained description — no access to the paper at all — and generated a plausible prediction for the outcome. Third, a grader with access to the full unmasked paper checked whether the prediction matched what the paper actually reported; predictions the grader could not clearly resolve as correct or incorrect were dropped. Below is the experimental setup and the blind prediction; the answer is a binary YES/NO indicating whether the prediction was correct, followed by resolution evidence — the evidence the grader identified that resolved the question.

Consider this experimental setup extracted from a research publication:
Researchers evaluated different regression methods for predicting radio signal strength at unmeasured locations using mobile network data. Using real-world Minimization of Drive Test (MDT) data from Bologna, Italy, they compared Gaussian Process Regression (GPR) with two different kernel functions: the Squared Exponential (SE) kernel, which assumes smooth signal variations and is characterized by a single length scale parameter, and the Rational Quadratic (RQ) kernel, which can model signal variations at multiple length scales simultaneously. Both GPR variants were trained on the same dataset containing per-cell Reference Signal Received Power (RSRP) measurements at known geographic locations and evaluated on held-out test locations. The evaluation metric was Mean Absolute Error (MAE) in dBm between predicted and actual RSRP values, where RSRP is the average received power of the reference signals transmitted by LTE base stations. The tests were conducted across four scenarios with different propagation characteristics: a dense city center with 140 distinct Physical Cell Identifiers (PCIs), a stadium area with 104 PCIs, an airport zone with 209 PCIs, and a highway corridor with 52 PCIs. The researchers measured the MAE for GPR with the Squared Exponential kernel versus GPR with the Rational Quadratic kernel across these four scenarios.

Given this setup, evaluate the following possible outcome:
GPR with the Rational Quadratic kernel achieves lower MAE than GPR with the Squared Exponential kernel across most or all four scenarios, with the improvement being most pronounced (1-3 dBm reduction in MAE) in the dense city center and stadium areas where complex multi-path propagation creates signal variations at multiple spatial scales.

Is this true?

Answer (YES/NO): NO